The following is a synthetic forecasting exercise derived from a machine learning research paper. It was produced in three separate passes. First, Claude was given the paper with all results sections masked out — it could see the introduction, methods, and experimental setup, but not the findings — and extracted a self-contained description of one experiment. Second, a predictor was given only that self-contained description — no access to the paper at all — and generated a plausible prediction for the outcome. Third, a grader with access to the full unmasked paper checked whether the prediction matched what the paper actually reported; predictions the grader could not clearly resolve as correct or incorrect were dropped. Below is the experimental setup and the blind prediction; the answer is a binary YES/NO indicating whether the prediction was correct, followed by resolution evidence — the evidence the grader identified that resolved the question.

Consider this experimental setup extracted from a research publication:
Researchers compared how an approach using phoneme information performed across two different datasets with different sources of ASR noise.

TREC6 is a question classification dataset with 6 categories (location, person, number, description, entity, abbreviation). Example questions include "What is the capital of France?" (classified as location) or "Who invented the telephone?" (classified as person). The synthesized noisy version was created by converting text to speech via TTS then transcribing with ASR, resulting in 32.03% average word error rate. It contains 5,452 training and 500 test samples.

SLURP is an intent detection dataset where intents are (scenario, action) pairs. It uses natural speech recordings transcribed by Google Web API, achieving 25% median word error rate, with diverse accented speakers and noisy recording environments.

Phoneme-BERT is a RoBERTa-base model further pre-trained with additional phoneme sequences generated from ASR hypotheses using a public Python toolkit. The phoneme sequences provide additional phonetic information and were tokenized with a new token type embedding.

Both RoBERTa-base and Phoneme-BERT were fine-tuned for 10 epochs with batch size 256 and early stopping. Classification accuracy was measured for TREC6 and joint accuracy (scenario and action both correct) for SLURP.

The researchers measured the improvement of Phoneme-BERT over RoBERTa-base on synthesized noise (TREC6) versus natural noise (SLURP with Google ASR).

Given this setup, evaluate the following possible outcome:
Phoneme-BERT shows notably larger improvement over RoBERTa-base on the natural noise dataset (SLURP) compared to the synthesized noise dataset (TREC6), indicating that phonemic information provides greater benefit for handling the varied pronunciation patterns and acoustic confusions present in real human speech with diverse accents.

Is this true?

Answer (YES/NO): NO